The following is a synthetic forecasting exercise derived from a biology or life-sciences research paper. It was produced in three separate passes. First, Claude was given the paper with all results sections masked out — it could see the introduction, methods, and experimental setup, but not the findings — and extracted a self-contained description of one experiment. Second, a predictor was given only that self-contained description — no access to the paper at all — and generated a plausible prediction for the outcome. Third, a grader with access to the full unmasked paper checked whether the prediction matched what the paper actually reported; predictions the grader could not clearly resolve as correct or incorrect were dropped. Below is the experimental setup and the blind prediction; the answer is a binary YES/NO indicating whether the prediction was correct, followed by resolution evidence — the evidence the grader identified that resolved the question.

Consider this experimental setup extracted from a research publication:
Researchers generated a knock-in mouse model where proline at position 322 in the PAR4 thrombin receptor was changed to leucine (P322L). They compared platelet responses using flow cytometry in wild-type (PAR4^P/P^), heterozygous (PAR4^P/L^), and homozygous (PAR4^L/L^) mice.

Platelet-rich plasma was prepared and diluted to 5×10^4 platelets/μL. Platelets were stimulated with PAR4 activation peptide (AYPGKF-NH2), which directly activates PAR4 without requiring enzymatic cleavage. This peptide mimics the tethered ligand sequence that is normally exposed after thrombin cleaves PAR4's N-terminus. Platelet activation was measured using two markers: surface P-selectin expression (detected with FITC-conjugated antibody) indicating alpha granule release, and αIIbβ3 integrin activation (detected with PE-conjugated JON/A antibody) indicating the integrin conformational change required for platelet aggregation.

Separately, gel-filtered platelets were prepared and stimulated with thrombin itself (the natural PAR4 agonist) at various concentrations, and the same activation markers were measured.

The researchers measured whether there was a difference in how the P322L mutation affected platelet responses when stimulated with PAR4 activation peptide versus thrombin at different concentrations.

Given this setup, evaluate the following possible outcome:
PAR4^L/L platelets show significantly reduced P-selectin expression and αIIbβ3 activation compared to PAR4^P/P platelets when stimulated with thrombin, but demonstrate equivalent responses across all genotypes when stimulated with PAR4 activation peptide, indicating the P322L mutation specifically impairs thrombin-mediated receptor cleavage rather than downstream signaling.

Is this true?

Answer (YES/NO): NO